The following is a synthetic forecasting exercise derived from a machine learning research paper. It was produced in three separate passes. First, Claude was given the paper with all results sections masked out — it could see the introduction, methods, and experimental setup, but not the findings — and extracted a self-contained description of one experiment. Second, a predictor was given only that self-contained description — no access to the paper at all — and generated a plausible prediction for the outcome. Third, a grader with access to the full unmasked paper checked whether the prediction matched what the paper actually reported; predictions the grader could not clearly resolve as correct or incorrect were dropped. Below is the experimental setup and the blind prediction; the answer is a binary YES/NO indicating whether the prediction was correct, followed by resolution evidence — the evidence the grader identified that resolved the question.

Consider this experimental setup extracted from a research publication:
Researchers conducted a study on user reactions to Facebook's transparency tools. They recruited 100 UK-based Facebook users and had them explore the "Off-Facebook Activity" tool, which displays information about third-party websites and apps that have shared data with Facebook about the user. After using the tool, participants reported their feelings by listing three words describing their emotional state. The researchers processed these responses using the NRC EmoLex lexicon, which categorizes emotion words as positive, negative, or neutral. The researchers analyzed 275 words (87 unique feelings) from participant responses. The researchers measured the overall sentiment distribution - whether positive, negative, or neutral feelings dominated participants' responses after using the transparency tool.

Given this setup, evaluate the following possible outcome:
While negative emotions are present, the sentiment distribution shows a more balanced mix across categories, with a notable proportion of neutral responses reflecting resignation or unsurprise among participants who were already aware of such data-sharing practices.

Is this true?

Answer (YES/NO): NO